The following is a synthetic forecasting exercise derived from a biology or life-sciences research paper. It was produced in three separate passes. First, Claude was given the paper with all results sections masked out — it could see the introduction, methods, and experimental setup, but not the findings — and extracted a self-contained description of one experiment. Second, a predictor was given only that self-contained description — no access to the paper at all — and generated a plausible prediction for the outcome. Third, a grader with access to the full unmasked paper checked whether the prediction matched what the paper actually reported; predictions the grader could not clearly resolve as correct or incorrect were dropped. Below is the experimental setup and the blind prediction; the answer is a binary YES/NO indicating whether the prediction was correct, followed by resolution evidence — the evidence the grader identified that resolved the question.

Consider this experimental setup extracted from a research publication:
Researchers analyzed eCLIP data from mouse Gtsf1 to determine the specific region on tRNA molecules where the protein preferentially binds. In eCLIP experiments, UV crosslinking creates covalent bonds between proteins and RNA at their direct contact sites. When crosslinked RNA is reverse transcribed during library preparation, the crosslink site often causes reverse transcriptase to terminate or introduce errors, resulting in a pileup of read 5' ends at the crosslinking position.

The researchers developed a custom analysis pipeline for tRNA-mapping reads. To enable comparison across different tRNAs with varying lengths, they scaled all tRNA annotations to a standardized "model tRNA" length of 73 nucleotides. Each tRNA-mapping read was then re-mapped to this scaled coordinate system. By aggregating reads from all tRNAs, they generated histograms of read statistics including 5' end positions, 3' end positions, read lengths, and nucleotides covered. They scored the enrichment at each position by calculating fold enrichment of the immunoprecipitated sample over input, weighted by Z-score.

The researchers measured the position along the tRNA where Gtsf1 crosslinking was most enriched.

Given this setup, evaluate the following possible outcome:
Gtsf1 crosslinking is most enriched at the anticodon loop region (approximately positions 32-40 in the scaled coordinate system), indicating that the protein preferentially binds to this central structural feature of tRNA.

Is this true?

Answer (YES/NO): NO